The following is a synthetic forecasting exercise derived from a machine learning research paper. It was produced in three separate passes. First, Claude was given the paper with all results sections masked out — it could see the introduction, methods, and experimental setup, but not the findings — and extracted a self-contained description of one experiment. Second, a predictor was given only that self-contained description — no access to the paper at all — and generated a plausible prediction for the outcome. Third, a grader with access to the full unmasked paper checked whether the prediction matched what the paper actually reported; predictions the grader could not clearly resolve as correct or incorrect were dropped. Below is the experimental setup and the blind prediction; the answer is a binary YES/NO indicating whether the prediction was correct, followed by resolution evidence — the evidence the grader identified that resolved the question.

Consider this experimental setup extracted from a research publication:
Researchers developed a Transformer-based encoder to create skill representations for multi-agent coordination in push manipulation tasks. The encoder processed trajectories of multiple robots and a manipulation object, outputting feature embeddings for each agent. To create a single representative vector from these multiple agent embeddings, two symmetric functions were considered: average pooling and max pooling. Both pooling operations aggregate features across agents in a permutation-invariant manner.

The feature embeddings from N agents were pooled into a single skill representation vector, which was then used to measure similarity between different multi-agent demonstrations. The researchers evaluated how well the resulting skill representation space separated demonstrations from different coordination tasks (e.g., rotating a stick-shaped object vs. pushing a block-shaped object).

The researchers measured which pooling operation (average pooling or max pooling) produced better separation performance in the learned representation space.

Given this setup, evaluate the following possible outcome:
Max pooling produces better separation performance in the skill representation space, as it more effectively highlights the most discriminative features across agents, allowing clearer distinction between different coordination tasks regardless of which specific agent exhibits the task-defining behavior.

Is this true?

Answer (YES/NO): NO